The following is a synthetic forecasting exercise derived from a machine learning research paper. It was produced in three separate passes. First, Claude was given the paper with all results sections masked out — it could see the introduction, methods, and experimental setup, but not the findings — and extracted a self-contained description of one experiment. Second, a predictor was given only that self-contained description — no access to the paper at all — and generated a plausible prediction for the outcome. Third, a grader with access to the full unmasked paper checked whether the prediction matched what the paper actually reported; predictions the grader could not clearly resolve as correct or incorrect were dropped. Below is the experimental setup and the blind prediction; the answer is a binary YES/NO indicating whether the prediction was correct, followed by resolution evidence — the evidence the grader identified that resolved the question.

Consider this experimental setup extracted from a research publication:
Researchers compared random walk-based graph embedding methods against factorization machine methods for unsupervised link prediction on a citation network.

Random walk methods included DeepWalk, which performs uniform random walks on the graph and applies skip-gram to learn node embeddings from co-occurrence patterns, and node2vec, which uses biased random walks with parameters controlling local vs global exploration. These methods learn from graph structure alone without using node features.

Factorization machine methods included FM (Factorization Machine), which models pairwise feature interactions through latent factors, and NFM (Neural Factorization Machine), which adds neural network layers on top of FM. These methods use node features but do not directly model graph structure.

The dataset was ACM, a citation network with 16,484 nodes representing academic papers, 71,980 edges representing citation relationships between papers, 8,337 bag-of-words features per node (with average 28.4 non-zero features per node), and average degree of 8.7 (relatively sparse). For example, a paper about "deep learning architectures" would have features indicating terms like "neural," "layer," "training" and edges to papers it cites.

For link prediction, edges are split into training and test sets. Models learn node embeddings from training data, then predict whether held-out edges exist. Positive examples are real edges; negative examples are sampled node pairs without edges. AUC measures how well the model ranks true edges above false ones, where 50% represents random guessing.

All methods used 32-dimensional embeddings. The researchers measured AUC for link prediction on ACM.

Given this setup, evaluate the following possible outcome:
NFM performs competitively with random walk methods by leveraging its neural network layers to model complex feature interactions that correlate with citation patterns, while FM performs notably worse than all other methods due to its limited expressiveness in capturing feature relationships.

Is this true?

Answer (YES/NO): NO